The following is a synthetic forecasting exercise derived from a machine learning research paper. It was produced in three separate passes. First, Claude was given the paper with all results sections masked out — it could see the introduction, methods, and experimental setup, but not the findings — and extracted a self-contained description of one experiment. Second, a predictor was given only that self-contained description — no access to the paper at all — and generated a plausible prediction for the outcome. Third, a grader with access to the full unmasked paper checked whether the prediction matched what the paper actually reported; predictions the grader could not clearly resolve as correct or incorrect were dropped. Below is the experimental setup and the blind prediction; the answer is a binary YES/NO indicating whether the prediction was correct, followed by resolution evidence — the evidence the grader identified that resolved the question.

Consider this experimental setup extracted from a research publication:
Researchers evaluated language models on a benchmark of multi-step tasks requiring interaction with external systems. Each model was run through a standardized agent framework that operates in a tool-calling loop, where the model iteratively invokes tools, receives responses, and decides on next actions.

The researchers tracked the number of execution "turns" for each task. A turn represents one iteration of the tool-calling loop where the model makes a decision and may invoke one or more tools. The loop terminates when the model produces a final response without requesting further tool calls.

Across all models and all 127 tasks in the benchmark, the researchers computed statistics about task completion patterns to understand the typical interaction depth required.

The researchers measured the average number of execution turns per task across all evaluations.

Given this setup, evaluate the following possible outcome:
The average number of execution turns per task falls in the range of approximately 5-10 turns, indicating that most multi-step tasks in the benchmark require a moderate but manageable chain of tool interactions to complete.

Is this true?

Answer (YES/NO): NO